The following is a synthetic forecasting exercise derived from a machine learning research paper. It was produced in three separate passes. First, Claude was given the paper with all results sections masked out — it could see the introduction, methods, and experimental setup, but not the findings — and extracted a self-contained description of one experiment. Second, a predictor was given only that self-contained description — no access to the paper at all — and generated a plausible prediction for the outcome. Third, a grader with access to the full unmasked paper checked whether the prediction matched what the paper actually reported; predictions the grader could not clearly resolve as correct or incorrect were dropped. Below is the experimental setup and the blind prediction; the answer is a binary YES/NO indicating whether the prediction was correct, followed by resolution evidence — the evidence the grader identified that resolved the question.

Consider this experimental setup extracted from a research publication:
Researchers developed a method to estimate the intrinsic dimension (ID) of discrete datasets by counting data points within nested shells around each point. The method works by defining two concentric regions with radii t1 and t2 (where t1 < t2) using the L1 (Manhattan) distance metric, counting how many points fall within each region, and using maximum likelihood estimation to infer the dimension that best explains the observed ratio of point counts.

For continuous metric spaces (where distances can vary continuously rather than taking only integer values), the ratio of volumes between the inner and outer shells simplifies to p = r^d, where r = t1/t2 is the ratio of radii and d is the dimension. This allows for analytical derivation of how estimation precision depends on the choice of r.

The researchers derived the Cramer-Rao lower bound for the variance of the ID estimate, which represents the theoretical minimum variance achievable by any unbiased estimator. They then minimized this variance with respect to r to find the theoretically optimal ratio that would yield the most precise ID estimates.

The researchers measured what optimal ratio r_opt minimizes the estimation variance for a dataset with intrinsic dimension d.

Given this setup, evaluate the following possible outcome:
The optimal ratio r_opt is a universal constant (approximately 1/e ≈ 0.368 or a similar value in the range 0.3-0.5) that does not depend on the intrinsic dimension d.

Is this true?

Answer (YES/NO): NO